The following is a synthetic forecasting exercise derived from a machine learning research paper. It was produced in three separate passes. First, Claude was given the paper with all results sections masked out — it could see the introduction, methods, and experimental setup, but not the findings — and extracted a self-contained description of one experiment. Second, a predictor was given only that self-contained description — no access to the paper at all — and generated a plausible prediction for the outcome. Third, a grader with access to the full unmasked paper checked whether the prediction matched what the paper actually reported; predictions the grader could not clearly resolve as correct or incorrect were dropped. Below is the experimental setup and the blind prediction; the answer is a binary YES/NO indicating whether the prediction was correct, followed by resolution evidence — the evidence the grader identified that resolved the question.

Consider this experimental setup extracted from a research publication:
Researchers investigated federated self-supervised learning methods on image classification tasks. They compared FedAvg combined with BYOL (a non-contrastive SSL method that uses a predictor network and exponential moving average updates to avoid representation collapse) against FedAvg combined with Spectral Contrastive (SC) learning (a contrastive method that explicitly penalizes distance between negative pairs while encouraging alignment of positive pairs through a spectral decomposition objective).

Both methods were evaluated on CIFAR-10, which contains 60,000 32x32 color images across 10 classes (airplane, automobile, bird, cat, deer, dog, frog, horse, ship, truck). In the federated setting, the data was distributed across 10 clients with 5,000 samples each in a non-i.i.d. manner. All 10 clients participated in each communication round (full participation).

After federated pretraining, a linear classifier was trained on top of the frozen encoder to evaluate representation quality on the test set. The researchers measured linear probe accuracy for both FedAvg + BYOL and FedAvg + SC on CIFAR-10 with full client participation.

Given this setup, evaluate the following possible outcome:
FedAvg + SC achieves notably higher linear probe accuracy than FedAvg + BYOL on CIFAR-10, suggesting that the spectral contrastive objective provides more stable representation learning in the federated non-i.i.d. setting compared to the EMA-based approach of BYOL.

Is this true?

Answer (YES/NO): YES